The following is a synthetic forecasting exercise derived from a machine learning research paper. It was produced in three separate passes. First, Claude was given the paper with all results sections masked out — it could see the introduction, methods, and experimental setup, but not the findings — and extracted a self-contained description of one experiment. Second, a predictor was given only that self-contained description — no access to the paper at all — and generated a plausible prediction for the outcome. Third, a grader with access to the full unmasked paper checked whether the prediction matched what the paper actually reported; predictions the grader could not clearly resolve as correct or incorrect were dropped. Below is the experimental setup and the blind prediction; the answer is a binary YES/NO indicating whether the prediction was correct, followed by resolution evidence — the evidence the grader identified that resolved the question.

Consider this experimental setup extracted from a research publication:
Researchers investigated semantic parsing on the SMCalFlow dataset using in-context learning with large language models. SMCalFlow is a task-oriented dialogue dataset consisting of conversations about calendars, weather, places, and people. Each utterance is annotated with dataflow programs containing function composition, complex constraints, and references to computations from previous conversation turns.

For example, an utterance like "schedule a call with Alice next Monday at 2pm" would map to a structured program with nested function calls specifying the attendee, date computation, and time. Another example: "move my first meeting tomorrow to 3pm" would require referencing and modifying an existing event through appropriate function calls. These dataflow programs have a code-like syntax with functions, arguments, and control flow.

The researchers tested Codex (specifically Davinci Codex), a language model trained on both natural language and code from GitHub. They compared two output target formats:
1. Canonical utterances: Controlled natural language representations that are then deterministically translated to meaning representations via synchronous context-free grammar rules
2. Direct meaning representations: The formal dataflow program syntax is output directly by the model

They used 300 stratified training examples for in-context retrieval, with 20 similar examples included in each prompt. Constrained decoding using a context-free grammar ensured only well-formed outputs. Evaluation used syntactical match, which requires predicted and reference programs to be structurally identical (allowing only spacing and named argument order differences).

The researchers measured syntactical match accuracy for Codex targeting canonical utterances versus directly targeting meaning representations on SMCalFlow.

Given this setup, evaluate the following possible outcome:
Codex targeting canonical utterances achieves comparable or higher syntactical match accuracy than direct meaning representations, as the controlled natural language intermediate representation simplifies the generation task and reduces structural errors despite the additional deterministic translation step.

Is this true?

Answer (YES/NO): YES